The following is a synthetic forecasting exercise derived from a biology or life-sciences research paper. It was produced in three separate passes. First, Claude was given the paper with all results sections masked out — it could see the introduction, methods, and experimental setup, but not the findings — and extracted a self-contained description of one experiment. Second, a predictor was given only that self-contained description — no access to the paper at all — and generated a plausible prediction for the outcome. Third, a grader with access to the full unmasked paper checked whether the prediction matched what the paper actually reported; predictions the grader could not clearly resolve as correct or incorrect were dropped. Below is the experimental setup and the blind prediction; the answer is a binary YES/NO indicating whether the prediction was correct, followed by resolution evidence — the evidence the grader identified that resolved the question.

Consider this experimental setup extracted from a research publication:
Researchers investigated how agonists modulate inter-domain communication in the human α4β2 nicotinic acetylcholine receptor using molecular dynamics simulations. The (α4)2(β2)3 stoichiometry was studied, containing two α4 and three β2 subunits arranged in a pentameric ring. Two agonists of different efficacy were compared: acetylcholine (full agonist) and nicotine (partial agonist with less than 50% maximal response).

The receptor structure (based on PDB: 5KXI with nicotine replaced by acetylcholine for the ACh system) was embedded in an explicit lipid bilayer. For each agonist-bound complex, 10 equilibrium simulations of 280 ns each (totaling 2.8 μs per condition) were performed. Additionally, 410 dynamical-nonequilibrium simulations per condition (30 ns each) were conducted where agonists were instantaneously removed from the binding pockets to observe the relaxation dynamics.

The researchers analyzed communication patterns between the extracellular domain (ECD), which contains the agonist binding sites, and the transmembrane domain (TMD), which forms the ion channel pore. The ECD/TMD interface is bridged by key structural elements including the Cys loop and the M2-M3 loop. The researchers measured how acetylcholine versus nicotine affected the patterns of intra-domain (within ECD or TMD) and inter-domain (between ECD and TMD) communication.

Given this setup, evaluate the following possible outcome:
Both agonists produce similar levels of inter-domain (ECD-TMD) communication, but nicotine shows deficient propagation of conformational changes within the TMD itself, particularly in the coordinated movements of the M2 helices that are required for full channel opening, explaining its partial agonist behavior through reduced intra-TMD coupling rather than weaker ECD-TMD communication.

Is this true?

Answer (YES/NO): NO